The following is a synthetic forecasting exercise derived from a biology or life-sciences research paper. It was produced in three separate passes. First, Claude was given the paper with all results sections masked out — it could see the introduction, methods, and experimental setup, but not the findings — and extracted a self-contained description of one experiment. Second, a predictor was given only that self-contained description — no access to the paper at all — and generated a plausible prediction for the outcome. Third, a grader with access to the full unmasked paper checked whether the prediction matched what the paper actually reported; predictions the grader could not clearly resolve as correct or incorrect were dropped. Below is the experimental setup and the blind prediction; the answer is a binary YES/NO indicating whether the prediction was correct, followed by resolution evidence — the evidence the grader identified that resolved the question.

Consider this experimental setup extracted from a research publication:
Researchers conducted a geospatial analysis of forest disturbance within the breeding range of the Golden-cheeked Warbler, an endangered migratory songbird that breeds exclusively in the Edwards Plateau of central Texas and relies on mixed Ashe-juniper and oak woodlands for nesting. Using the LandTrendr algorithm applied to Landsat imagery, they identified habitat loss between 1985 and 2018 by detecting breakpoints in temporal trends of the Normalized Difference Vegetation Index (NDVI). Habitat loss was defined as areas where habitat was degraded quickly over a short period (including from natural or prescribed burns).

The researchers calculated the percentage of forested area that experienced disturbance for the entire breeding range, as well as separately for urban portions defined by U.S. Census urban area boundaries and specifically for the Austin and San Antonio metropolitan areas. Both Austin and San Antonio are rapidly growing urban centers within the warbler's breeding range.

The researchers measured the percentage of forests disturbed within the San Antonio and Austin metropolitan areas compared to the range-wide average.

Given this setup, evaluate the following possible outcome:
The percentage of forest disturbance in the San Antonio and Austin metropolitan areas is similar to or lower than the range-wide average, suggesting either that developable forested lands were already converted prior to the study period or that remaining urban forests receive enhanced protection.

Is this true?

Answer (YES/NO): NO